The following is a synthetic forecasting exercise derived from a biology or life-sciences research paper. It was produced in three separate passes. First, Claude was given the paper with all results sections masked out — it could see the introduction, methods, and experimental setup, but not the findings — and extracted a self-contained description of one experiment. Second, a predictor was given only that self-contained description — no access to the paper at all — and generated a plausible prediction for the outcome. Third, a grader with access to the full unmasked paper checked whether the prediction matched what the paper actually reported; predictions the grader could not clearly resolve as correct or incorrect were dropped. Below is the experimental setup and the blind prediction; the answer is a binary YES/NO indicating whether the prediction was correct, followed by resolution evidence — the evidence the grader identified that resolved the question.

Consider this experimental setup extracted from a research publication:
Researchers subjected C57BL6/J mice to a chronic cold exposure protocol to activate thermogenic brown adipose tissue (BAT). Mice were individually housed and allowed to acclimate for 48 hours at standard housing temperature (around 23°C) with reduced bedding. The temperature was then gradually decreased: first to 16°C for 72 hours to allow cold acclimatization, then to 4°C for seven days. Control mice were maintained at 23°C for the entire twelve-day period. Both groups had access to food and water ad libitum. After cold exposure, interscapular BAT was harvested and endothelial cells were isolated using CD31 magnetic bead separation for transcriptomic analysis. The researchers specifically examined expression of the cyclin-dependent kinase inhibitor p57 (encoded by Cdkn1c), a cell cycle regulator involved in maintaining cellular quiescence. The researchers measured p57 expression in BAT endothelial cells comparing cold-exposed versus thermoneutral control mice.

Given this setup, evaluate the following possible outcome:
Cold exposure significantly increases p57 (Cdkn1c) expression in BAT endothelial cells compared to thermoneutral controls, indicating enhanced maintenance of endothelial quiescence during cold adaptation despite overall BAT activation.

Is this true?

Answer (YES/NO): YES